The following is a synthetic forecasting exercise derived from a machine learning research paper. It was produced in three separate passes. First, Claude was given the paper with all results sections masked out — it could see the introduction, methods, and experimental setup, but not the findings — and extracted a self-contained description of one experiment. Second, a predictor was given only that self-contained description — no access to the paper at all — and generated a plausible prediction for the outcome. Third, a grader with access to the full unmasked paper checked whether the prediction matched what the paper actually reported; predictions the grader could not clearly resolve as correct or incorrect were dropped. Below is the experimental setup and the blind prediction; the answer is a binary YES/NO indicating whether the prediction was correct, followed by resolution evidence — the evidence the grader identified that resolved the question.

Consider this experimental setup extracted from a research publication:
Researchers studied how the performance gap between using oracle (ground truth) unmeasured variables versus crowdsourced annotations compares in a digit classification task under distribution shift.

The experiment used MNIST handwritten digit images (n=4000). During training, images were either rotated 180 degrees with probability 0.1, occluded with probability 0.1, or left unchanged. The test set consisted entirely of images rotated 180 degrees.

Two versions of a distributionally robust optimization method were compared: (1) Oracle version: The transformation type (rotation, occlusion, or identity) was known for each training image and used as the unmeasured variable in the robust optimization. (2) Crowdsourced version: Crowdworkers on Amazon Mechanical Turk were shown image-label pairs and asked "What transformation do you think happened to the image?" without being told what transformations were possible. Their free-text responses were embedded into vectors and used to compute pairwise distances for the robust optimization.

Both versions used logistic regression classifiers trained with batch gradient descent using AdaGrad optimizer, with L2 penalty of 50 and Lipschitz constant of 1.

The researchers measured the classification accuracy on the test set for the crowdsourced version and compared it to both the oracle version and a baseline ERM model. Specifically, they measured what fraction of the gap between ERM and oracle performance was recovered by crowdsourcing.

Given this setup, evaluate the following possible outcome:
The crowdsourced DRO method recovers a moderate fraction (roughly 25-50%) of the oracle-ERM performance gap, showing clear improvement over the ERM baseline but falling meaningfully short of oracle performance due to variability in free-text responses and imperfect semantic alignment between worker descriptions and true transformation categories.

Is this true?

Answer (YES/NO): NO